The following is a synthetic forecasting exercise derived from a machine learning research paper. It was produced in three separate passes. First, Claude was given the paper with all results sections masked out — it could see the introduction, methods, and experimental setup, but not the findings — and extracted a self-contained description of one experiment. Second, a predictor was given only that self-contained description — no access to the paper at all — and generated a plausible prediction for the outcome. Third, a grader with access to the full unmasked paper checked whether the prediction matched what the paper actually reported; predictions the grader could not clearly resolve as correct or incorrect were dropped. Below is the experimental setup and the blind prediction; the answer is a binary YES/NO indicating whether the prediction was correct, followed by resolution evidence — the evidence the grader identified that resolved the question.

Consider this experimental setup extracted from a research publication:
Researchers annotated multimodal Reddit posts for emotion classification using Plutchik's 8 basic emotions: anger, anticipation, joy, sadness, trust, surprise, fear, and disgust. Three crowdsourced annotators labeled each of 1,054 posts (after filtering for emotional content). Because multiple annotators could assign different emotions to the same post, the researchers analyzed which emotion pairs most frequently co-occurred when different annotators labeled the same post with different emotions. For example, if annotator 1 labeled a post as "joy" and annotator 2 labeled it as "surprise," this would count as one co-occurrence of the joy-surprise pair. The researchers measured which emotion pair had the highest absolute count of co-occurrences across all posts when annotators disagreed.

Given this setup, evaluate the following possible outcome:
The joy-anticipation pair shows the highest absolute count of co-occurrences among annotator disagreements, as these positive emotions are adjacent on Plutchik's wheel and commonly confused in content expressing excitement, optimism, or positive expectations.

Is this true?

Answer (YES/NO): NO